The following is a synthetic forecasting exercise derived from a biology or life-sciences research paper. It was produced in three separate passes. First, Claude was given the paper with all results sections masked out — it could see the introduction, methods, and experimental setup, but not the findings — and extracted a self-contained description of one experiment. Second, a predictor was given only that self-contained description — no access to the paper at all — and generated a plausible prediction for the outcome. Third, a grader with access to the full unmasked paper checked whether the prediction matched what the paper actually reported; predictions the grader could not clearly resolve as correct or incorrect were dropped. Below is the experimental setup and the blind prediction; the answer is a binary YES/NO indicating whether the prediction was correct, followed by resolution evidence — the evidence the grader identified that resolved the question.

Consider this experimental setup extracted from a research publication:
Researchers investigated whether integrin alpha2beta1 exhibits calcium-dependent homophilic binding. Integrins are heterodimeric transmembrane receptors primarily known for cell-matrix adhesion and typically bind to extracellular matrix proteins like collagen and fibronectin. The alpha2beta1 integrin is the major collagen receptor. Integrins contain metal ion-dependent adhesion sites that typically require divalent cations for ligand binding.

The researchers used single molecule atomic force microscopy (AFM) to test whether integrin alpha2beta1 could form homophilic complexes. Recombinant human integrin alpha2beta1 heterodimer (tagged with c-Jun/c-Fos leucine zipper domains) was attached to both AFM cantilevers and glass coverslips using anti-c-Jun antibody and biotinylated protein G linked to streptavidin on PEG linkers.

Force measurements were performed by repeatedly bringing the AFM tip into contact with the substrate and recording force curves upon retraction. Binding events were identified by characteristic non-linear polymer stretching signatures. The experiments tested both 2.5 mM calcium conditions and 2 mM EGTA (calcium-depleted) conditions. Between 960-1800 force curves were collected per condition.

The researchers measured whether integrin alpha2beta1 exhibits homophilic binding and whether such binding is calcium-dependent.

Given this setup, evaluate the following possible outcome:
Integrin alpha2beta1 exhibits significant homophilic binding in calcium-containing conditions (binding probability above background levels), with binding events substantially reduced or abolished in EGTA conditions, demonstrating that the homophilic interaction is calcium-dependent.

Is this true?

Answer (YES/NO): YES